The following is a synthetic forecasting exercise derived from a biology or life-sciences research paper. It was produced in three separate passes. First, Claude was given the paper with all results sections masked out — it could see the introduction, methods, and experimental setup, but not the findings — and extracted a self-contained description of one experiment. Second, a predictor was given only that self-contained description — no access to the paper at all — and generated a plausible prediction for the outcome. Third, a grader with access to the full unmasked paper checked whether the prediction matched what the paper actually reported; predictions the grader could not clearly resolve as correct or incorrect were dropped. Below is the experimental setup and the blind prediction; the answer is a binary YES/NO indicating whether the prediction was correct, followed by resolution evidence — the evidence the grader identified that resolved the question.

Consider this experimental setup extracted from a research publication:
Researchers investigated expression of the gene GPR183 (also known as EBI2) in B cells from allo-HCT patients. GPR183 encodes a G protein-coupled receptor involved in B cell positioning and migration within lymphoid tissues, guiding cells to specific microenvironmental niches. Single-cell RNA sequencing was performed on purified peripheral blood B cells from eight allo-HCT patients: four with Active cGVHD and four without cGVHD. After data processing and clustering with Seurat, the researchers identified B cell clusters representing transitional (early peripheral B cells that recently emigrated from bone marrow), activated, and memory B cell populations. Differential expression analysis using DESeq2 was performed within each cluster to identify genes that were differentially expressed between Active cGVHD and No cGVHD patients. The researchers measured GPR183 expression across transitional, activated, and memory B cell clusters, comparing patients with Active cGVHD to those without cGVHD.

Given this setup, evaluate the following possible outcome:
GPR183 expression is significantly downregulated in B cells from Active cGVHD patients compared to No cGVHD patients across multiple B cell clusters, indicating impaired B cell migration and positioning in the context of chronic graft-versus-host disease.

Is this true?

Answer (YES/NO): NO